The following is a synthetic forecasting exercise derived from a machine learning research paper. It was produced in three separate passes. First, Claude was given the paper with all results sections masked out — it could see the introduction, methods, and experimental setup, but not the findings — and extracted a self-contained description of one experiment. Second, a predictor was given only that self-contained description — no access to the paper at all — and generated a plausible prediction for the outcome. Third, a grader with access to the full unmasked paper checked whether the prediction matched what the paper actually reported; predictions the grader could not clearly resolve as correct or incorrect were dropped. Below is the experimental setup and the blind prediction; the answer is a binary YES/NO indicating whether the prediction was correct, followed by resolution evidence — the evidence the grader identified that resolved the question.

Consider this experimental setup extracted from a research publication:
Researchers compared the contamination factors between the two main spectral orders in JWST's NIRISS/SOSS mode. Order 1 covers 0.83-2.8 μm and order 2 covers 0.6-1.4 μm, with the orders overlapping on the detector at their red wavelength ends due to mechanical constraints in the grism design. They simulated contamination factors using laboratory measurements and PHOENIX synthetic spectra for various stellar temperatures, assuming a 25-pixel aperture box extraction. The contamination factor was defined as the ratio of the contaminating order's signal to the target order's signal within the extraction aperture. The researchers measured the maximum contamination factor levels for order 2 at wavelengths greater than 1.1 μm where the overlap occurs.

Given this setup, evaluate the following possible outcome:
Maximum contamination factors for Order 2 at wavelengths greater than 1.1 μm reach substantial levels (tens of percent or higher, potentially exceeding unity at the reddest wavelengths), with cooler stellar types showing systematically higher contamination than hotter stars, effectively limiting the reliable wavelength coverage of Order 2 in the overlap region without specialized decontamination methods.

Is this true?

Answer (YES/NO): YES